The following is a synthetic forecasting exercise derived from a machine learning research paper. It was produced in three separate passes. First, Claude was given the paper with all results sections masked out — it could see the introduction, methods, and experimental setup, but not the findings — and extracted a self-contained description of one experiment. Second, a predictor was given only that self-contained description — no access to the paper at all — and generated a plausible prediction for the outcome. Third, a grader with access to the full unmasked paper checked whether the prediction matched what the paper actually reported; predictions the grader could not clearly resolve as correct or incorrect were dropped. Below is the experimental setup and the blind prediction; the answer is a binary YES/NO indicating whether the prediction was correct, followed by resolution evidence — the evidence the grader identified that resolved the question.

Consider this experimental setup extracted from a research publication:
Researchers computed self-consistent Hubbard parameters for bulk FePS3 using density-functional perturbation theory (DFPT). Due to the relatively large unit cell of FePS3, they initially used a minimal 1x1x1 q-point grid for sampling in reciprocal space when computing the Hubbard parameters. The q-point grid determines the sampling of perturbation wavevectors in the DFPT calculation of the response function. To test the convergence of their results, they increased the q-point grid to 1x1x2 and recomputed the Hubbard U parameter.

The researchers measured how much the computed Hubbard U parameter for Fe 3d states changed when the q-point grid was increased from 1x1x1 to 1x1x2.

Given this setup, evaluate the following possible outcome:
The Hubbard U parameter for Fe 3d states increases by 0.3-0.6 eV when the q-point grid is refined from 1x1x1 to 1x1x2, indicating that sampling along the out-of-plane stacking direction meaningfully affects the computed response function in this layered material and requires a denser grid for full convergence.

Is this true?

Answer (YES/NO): NO